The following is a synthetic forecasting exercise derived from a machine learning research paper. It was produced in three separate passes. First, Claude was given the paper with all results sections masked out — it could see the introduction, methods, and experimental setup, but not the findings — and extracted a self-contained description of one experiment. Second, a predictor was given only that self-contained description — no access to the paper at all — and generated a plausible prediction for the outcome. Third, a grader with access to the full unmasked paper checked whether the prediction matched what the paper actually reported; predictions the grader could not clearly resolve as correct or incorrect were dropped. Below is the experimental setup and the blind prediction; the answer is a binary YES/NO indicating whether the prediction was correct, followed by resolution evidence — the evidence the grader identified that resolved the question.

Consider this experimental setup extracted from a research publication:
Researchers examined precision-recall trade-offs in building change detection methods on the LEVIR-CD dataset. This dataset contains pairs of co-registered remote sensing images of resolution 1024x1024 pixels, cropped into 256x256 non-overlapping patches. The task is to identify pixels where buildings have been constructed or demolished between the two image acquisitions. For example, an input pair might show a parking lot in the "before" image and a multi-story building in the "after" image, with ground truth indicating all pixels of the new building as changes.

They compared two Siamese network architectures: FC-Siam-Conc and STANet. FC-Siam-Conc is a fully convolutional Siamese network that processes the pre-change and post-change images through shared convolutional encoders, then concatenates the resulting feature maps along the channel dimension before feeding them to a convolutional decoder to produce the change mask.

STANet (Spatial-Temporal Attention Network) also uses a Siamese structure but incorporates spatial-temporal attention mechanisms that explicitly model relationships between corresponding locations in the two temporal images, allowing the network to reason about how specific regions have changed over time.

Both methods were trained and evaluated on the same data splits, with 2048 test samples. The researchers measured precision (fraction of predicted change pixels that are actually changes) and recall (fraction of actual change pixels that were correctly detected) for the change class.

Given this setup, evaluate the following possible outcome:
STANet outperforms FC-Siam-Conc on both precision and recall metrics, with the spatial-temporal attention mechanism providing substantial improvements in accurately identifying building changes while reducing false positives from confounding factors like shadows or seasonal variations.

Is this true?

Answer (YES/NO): NO